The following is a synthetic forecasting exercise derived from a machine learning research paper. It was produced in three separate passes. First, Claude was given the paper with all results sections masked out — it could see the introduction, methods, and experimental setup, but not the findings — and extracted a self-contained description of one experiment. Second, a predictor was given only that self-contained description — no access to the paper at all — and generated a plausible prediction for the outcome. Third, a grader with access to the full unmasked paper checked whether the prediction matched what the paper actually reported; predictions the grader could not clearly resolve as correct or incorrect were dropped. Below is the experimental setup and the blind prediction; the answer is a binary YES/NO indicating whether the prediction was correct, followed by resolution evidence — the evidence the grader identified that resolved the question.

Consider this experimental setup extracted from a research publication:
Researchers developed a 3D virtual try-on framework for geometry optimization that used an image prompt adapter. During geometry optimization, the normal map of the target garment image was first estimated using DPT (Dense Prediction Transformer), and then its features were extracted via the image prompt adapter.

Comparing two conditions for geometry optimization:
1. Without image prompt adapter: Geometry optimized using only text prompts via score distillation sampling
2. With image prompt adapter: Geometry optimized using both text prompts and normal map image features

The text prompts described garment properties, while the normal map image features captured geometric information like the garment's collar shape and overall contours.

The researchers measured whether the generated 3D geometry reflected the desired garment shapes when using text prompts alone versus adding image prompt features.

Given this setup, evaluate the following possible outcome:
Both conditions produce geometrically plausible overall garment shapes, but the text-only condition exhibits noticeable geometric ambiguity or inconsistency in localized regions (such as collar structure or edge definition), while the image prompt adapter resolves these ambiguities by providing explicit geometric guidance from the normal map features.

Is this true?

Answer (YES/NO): NO